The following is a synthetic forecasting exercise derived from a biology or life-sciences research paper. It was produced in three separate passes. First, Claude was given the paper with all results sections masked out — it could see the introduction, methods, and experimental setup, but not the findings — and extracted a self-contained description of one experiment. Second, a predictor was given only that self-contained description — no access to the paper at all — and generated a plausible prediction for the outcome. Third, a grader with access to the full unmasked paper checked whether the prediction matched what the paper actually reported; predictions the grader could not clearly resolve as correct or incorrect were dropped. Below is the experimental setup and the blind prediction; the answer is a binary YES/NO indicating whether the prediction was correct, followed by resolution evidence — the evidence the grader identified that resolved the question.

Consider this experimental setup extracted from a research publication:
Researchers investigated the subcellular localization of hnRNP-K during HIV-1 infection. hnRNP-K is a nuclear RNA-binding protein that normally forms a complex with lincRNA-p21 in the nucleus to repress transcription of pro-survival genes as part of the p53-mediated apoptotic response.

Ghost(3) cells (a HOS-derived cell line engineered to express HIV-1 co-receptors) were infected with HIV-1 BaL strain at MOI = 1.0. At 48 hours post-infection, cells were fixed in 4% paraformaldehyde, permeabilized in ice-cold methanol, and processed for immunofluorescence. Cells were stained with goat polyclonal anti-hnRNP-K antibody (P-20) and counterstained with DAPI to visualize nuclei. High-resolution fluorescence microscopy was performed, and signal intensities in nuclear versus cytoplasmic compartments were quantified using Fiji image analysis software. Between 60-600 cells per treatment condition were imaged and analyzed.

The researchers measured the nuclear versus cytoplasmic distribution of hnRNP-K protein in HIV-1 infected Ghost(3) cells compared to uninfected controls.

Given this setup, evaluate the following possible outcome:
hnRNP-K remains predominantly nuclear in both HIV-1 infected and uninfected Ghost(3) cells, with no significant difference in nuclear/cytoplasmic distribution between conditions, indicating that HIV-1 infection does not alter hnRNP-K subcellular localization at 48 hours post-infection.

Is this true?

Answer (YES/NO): NO